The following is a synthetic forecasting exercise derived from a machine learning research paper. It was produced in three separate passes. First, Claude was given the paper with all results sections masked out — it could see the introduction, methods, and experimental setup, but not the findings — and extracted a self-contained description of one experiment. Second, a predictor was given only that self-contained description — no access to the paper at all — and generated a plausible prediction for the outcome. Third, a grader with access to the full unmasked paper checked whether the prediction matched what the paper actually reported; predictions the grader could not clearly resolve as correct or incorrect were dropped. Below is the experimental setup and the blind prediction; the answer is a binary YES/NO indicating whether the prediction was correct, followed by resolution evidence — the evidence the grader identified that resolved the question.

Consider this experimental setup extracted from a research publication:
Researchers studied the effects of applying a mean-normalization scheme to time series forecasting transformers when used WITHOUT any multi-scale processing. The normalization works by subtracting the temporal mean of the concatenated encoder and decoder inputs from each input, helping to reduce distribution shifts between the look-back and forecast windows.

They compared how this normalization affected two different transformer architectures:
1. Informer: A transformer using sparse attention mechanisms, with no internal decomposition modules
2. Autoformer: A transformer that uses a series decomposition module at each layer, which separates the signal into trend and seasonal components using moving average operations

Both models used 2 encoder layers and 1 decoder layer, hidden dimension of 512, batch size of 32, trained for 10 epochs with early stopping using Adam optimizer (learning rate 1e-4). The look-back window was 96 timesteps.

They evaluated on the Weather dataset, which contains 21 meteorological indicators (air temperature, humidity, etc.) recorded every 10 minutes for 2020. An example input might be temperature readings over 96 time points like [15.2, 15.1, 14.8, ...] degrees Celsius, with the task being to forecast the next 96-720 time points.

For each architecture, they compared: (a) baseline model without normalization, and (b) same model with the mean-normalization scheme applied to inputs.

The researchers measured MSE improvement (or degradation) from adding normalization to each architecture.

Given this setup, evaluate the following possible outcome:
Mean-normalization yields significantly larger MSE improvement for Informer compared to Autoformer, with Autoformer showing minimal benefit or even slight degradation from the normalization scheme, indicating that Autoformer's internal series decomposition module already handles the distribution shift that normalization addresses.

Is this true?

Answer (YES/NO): YES